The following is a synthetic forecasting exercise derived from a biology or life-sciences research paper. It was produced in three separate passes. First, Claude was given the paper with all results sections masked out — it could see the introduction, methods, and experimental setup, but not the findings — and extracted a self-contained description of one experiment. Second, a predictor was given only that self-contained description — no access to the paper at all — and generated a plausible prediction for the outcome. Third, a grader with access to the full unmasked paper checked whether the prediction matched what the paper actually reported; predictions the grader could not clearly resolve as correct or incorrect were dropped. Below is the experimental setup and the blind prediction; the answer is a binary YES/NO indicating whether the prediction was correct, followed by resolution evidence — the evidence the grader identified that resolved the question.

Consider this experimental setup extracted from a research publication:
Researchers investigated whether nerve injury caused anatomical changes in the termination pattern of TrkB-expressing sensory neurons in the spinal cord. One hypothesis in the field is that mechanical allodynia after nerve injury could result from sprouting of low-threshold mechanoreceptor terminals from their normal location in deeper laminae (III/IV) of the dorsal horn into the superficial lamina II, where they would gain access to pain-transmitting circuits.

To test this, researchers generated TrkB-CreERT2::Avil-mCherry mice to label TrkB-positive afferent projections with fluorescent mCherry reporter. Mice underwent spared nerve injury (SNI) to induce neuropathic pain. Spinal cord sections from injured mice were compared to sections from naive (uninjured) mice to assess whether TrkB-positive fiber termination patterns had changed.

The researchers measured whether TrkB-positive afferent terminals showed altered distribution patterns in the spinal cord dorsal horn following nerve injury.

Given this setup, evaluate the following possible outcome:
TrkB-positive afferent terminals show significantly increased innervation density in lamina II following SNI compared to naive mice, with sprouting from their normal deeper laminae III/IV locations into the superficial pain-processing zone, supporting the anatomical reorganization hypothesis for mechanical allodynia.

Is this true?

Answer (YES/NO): NO